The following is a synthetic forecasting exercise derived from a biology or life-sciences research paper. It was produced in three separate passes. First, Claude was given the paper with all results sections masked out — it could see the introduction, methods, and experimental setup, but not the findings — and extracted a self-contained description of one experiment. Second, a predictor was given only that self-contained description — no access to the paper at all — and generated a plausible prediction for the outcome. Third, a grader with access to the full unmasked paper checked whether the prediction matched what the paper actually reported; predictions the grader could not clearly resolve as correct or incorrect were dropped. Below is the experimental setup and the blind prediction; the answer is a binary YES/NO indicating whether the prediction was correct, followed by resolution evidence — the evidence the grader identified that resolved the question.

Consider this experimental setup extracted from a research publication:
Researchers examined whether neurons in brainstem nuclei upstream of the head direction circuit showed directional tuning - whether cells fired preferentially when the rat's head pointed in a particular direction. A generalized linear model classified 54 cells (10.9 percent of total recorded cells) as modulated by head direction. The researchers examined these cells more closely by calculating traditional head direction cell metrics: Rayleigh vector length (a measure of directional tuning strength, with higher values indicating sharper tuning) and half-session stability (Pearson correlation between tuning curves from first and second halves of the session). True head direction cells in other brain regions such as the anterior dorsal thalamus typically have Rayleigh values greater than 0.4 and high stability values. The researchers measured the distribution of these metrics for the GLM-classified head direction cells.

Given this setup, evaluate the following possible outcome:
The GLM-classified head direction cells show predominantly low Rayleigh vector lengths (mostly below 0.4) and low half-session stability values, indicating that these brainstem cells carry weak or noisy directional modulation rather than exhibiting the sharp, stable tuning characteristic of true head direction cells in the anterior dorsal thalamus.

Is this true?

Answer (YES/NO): YES